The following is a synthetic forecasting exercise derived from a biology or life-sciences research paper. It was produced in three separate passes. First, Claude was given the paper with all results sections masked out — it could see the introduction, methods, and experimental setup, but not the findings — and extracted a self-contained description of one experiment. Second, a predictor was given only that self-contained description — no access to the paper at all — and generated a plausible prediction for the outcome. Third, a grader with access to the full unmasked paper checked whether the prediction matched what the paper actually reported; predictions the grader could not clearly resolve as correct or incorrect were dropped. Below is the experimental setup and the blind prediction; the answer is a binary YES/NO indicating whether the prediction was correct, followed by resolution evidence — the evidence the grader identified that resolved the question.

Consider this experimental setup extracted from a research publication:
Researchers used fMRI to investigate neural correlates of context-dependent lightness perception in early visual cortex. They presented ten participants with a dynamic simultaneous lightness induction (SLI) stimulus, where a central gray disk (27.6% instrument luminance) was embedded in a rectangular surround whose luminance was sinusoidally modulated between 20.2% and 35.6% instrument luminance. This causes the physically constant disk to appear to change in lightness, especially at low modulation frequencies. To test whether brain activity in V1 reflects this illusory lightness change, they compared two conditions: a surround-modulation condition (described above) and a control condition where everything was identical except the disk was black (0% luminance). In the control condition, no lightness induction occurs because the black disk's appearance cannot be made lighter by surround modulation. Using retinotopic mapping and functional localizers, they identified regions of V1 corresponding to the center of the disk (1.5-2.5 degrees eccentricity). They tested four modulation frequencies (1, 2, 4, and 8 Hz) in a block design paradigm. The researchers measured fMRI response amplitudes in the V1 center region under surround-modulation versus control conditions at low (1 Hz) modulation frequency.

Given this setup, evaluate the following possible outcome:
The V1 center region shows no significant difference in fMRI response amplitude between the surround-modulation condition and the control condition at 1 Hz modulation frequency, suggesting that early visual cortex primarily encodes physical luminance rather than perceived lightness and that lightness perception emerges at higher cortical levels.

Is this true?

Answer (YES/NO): NO